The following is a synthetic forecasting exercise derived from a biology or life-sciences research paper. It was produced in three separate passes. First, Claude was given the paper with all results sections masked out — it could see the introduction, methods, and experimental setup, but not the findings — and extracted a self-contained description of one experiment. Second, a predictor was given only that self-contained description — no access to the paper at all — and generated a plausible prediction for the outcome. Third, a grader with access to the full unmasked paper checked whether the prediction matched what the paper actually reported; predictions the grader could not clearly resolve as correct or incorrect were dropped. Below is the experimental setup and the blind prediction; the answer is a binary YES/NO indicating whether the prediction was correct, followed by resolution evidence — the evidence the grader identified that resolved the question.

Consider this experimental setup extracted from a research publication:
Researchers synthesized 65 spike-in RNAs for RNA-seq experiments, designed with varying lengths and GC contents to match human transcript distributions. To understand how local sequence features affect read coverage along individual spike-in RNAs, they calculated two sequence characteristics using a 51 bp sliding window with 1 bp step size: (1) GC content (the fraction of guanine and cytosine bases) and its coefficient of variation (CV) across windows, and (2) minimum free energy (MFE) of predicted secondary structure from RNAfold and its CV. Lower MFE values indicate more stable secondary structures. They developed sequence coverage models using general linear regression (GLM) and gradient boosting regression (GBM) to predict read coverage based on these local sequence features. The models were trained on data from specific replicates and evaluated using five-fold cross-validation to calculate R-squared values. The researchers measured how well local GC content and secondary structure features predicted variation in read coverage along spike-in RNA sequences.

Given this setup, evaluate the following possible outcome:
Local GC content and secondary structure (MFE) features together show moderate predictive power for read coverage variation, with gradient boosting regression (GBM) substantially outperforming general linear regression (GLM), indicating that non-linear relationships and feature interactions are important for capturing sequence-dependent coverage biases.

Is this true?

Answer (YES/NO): NO